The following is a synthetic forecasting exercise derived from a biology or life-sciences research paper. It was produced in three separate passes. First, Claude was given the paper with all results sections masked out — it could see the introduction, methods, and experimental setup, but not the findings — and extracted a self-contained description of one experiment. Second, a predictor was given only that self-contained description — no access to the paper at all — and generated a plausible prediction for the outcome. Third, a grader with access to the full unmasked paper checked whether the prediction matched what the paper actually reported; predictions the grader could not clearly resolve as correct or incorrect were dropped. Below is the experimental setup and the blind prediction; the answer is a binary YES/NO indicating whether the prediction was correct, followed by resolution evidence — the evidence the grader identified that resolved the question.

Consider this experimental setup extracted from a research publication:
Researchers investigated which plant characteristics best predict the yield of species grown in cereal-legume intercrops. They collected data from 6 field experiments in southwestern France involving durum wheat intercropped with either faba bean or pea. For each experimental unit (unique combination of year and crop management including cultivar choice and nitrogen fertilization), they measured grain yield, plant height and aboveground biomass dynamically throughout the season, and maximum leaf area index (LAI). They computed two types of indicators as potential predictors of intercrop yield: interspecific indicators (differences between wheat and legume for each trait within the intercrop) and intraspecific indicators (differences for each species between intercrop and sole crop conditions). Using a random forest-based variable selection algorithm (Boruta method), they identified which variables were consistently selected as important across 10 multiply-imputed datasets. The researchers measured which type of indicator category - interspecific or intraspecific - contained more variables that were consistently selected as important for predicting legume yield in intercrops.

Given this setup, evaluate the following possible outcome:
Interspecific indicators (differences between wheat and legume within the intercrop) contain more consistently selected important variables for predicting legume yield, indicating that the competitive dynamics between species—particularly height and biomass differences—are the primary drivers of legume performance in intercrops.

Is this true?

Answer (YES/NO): YES